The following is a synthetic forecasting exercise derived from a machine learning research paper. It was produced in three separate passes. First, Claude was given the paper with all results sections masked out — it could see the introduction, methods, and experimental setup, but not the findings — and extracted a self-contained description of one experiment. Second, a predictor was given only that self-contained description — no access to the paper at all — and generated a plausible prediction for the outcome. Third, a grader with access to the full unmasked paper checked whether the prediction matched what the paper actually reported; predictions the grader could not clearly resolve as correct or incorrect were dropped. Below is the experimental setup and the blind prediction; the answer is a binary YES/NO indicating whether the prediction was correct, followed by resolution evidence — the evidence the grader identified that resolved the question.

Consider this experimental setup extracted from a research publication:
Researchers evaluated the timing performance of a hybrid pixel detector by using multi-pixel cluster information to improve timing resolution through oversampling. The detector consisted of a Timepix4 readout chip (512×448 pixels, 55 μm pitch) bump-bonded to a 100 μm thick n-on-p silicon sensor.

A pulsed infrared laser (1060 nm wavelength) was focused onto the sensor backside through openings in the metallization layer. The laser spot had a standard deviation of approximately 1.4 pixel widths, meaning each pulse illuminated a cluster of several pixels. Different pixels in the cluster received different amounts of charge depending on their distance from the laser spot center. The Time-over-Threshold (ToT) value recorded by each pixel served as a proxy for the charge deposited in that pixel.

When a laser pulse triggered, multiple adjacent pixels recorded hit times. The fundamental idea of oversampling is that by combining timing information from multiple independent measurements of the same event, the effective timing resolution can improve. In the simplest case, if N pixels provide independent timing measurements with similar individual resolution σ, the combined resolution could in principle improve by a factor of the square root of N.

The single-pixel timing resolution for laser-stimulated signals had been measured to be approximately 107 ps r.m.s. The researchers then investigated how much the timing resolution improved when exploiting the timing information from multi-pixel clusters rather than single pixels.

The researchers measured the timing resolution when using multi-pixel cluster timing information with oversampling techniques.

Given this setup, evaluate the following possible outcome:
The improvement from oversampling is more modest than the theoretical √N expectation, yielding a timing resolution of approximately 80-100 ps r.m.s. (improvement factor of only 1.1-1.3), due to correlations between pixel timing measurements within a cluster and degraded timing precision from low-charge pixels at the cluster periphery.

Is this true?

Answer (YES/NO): NO